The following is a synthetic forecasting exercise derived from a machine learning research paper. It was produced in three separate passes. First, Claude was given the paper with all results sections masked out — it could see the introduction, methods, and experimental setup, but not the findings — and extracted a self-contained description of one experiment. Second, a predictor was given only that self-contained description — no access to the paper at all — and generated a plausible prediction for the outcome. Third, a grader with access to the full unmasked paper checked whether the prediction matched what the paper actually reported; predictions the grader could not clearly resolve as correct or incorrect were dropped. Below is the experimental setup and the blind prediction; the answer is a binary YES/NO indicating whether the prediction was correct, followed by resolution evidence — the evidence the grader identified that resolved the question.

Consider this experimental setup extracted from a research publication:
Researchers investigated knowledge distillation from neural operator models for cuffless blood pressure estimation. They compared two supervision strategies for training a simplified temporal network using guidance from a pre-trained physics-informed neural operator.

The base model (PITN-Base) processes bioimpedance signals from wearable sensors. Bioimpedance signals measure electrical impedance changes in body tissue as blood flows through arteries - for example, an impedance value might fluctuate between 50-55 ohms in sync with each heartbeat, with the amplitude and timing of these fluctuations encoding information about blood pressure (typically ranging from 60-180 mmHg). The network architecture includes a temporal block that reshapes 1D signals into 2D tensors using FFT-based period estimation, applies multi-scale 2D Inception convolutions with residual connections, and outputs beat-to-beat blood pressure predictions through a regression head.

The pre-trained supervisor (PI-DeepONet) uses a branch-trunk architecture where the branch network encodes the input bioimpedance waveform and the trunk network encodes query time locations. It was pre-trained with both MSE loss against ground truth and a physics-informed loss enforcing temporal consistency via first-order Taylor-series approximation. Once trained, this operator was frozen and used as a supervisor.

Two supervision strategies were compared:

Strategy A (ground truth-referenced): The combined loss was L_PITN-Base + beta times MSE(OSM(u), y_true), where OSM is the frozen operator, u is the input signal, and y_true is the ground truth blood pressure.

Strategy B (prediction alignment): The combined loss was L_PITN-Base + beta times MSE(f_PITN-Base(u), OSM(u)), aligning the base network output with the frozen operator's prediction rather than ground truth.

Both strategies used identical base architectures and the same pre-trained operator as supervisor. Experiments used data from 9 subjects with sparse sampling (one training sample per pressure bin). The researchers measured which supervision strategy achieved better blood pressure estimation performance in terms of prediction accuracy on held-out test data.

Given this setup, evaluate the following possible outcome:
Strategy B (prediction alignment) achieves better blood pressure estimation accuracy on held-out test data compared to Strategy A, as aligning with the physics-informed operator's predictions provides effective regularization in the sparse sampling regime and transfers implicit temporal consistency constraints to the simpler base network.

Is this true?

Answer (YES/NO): YES